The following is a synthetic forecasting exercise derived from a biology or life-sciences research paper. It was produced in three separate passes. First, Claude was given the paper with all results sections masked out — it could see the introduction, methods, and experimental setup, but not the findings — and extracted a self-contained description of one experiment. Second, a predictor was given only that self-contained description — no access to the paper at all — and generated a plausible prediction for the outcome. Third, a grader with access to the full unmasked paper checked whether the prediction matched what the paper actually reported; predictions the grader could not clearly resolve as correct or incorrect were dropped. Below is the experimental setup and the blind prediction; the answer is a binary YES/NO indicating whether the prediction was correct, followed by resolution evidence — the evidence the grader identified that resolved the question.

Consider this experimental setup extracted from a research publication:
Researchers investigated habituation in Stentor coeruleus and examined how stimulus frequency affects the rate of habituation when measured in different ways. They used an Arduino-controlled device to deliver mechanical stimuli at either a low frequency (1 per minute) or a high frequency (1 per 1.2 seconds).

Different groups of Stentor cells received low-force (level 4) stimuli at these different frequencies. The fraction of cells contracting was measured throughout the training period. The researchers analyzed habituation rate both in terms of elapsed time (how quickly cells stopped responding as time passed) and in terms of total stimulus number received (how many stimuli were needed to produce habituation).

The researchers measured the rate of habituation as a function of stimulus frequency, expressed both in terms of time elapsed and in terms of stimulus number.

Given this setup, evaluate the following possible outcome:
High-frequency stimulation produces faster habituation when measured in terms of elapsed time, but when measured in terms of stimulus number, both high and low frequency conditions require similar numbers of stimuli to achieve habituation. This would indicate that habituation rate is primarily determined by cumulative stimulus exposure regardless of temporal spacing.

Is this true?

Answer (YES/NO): NO